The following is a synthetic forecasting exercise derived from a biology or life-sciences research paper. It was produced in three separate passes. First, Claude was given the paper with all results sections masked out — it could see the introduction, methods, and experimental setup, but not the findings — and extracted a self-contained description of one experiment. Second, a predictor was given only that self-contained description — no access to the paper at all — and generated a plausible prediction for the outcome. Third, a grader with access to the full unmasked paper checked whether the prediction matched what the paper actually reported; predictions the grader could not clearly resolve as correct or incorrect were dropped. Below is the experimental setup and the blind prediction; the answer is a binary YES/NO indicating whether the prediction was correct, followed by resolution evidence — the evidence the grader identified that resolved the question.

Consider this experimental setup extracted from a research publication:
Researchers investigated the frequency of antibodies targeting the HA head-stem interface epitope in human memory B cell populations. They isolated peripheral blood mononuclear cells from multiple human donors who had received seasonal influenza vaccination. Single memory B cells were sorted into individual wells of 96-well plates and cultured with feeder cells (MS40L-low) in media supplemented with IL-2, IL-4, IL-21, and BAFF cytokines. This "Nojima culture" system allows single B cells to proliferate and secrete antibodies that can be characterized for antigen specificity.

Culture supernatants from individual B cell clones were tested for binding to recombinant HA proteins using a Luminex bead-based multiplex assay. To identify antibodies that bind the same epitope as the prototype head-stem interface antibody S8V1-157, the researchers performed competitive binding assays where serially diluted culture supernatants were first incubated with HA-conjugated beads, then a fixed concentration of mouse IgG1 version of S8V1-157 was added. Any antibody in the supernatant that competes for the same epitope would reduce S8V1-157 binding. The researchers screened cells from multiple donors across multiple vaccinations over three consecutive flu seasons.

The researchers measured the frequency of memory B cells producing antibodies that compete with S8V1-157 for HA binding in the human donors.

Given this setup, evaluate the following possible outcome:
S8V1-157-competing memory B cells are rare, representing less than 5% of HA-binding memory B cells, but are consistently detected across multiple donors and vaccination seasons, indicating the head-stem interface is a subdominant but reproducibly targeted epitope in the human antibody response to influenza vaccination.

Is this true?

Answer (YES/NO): YES